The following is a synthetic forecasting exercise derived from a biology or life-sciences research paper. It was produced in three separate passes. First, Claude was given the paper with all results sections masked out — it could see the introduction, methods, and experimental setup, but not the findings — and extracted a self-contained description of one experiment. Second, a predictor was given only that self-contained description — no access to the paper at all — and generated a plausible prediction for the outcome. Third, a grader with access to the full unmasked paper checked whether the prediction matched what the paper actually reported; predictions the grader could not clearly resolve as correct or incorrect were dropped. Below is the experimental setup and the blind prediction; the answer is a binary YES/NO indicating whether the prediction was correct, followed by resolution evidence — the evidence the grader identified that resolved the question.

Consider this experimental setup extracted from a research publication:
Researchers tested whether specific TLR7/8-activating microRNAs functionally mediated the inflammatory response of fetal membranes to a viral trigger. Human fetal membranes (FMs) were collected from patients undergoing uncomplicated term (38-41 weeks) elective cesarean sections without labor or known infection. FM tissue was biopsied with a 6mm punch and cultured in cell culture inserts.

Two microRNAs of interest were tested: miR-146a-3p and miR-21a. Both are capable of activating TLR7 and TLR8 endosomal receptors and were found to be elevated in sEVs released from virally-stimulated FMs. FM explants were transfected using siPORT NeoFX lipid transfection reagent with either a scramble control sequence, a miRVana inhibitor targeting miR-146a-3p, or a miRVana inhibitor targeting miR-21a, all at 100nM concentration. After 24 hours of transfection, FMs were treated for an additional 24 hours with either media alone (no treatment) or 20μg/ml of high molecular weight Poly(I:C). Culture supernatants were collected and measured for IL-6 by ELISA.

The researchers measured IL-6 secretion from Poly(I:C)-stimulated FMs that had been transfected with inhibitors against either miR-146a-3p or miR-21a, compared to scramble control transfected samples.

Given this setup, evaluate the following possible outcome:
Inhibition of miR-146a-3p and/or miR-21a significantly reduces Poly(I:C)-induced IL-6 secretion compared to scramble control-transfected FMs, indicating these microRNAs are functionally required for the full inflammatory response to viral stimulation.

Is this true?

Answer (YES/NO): YES